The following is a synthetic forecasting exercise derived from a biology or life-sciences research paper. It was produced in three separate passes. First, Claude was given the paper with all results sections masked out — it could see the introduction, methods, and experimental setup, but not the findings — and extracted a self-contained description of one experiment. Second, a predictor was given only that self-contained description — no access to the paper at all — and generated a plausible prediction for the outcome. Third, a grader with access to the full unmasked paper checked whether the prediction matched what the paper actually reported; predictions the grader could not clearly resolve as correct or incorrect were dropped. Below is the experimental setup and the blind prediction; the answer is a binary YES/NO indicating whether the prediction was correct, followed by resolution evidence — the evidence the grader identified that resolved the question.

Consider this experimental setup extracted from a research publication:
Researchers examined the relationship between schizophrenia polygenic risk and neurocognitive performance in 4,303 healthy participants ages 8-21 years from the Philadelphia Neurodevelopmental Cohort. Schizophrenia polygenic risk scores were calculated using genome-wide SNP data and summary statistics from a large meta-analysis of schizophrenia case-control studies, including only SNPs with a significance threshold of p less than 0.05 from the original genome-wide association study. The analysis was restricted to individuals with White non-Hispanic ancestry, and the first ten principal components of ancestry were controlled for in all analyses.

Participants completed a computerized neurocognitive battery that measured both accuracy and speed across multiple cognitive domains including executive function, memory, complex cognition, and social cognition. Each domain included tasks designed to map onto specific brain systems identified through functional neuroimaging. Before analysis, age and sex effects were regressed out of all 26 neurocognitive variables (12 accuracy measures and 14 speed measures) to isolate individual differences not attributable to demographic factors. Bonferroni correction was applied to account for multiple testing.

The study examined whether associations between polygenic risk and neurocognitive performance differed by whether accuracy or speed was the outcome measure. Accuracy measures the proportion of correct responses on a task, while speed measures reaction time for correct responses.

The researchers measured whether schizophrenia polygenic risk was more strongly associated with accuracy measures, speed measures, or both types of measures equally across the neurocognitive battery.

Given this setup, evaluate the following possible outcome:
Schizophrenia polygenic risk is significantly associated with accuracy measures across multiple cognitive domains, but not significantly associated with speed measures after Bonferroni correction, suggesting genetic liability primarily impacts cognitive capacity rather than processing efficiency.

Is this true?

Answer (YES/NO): NO